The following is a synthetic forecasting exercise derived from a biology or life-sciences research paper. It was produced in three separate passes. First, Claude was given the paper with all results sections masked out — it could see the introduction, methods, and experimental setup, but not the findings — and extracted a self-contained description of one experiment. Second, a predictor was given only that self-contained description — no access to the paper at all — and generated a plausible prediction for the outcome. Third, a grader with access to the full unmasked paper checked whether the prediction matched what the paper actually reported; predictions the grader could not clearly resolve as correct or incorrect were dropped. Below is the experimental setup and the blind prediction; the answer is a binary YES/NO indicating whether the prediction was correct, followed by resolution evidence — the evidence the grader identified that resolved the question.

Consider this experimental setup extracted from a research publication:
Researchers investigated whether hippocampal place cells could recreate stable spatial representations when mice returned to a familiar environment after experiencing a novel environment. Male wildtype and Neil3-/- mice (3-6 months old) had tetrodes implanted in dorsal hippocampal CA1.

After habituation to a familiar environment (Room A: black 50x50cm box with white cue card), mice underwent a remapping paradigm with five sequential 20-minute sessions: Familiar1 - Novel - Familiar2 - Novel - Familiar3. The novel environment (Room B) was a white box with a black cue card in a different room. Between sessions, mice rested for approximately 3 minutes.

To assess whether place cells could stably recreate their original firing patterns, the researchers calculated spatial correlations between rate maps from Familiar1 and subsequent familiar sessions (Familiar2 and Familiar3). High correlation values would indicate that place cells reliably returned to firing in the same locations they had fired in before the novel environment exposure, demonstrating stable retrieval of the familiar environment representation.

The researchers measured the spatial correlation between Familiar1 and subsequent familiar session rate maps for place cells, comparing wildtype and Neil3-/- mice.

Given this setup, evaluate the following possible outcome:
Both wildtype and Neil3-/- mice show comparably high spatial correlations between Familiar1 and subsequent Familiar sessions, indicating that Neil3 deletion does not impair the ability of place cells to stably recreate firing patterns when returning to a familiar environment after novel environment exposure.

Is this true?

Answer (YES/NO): NO